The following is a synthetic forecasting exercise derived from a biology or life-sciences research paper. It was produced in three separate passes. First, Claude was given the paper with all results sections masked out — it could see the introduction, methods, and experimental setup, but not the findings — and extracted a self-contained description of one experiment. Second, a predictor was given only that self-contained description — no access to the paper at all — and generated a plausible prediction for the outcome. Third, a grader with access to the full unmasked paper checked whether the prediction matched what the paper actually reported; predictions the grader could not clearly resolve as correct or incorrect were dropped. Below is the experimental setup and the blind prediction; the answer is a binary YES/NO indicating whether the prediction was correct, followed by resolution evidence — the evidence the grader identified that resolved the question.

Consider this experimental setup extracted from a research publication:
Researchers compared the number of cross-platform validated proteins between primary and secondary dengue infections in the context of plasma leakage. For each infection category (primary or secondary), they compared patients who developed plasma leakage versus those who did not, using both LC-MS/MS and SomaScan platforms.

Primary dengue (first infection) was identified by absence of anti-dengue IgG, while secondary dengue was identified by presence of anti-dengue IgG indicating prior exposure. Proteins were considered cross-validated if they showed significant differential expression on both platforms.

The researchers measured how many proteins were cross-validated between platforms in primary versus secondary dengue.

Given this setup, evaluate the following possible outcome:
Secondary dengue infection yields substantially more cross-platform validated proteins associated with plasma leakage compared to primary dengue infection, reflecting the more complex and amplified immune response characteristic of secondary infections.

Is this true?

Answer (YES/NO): YES